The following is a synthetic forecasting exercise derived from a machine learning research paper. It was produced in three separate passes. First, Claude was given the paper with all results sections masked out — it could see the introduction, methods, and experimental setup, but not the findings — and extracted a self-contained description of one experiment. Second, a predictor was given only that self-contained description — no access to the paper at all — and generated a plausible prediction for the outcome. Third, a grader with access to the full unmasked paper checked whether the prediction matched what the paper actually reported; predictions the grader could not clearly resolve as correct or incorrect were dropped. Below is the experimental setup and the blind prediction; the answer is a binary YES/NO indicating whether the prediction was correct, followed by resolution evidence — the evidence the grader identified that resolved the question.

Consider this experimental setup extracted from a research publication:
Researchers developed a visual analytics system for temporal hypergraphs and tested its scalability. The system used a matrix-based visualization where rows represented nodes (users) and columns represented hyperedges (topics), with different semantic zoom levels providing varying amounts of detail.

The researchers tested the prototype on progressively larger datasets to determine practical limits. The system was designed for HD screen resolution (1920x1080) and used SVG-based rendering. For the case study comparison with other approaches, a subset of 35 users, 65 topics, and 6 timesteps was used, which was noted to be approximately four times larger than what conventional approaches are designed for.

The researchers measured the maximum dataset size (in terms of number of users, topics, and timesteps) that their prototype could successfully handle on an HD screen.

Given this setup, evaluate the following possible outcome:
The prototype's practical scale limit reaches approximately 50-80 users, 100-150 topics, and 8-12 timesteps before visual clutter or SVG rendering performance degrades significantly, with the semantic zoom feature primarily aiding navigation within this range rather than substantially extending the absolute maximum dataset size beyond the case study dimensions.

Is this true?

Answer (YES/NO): NO